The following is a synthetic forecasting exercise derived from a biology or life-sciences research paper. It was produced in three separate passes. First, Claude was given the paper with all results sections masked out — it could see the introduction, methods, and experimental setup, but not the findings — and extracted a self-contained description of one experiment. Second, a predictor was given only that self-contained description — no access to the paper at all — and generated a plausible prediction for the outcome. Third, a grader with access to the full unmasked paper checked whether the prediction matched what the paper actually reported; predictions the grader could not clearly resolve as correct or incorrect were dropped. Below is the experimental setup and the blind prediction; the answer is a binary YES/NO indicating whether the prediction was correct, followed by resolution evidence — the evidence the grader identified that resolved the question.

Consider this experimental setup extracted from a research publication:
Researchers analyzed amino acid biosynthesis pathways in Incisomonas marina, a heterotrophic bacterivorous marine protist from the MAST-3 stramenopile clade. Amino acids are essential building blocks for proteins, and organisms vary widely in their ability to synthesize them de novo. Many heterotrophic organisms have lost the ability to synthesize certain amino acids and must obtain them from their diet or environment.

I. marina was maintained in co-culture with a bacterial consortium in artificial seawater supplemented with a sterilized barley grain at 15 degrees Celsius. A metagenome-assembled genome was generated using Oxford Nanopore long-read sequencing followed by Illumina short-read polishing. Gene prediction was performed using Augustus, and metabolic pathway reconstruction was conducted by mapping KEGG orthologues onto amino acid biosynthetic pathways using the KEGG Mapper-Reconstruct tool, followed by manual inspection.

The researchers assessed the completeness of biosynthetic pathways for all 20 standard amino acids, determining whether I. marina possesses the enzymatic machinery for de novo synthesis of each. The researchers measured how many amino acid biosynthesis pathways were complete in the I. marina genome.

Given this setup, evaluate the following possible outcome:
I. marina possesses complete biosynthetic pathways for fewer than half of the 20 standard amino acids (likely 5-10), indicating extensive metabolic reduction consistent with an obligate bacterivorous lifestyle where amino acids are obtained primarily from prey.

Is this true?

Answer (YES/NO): NO